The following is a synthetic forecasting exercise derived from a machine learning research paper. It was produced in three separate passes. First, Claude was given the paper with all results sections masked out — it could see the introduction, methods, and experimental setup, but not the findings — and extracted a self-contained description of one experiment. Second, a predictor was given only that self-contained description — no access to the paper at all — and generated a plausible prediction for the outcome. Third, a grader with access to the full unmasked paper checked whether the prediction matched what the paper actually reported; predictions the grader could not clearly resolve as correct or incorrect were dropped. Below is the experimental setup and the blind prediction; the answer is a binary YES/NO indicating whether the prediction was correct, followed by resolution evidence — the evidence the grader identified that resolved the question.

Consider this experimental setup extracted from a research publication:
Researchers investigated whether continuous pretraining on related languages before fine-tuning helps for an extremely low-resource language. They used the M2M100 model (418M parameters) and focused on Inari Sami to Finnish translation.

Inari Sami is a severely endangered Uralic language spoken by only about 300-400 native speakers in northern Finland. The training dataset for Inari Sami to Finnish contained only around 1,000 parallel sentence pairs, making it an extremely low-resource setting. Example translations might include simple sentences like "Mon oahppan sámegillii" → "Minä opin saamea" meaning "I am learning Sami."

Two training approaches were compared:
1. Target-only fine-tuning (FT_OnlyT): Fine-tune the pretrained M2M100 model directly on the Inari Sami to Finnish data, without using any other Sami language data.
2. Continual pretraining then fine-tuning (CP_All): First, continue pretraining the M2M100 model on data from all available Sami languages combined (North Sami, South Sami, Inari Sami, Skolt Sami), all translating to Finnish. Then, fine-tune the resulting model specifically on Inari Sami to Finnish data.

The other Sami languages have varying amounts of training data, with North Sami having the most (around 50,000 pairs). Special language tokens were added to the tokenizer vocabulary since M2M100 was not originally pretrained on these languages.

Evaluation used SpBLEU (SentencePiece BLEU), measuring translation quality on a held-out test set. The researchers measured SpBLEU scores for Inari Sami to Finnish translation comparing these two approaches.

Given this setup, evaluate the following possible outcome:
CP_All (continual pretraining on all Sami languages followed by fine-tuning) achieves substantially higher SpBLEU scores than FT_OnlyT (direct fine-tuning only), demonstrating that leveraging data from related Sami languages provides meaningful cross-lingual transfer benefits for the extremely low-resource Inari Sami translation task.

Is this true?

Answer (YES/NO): YES